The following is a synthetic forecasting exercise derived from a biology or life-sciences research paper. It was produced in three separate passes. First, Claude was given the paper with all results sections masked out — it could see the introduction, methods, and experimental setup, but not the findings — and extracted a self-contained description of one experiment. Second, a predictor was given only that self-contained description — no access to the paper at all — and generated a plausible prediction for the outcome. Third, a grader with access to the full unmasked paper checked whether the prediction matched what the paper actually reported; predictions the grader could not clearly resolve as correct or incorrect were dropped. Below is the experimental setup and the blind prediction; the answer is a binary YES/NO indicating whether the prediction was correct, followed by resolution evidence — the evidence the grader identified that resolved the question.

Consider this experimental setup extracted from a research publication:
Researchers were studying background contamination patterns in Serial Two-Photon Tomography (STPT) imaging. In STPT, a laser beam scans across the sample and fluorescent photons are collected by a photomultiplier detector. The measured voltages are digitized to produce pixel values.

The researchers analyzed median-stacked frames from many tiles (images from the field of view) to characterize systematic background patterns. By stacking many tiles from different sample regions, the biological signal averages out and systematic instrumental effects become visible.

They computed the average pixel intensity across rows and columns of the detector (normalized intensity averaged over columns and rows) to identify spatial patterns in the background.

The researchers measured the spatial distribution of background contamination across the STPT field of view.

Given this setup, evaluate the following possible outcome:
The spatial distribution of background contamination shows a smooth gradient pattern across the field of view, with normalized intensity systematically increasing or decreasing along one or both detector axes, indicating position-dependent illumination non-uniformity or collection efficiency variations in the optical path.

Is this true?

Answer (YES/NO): NO